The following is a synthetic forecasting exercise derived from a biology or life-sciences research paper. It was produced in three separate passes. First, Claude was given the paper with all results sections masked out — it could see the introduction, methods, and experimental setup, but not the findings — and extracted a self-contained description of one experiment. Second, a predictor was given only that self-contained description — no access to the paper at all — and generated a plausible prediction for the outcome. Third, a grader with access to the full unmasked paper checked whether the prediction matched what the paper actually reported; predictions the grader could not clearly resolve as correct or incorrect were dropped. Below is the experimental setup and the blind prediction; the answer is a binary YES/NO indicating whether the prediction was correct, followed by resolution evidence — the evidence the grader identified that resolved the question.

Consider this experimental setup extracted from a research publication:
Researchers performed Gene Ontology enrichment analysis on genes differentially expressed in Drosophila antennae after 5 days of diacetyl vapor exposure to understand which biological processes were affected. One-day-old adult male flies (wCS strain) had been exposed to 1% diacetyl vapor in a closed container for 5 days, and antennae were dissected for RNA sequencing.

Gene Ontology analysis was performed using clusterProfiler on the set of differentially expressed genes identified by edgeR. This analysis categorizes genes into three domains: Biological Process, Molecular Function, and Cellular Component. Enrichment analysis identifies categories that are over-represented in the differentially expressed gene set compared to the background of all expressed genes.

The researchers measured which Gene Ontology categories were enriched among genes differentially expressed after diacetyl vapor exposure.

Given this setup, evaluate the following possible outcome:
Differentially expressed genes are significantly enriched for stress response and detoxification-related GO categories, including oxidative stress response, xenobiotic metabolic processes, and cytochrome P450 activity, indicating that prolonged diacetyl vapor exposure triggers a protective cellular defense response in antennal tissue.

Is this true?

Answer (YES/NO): NO